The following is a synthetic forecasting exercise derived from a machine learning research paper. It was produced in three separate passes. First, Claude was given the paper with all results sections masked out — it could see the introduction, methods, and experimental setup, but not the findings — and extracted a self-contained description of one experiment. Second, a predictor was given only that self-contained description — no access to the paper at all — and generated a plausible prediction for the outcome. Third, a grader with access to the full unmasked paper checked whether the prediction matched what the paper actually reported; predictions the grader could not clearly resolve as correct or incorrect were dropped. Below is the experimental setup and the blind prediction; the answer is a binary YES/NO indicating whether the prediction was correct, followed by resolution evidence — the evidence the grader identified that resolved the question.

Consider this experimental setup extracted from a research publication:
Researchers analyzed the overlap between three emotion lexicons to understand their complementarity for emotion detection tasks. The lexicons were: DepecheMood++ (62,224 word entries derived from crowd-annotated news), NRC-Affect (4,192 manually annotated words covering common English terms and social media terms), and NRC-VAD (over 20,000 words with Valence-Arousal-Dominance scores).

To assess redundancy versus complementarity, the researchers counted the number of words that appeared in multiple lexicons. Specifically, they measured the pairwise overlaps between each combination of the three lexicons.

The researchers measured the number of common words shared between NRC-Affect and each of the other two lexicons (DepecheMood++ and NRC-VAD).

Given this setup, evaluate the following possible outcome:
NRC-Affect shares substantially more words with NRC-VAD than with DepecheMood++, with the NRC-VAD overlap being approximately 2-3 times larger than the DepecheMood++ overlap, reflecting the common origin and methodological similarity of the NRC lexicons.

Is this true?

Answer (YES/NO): YES